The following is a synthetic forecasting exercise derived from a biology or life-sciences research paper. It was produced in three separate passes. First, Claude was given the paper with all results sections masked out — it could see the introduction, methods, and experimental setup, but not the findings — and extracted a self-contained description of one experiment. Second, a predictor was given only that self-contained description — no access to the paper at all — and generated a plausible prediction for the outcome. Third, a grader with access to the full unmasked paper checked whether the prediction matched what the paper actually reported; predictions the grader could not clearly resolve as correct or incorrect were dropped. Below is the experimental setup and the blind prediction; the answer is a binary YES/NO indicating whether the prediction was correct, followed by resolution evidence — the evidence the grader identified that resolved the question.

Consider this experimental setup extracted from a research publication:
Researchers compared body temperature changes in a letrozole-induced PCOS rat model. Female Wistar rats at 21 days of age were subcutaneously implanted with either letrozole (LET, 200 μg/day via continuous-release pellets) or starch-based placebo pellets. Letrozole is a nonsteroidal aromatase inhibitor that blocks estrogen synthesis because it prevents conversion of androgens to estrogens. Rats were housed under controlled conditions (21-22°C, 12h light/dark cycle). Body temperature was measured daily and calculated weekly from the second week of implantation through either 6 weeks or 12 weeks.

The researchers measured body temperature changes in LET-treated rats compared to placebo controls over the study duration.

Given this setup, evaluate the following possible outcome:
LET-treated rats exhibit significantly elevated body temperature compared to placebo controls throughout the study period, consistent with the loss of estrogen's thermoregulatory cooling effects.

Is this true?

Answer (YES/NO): NO